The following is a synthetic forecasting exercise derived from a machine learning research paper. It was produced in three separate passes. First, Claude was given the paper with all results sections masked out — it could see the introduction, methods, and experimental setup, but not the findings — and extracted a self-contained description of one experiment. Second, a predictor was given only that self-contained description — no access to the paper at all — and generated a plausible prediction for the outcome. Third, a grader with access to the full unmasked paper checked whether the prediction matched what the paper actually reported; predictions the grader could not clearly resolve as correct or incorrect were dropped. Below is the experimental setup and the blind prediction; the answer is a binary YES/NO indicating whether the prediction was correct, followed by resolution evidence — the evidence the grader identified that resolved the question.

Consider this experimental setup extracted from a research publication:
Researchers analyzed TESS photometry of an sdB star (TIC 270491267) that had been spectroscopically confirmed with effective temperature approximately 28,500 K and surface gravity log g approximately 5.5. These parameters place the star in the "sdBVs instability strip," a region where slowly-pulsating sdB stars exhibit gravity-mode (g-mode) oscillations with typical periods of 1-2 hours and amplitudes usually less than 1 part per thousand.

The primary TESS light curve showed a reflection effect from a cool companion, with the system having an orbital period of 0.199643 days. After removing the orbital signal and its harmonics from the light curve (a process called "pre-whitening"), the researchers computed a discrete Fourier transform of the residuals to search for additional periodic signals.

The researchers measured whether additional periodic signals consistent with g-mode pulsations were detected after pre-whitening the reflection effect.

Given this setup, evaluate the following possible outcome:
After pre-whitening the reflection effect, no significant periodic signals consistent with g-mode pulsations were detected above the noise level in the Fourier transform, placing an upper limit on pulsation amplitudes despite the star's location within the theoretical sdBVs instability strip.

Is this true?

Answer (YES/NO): NO